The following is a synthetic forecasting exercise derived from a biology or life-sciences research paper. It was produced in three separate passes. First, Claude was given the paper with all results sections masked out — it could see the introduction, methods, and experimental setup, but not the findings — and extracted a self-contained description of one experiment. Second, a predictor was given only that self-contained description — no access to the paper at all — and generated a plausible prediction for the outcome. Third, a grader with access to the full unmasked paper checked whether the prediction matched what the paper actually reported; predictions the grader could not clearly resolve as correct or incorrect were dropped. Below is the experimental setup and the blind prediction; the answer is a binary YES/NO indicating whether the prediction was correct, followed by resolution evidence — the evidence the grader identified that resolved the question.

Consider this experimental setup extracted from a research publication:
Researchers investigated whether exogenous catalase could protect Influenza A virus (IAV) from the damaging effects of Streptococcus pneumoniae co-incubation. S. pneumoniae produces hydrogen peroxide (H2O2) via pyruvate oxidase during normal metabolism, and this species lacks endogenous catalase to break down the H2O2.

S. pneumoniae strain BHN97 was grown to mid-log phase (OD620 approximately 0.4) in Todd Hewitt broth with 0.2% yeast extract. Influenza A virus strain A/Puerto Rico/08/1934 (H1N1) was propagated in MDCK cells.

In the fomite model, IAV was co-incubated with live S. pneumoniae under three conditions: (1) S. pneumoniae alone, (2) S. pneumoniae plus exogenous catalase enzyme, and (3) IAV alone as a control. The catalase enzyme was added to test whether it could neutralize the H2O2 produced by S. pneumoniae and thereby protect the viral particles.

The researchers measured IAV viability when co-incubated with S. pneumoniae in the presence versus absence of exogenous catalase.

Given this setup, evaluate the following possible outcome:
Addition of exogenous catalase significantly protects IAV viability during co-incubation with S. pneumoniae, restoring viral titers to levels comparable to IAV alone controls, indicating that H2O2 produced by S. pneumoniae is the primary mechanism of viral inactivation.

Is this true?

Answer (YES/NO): YES